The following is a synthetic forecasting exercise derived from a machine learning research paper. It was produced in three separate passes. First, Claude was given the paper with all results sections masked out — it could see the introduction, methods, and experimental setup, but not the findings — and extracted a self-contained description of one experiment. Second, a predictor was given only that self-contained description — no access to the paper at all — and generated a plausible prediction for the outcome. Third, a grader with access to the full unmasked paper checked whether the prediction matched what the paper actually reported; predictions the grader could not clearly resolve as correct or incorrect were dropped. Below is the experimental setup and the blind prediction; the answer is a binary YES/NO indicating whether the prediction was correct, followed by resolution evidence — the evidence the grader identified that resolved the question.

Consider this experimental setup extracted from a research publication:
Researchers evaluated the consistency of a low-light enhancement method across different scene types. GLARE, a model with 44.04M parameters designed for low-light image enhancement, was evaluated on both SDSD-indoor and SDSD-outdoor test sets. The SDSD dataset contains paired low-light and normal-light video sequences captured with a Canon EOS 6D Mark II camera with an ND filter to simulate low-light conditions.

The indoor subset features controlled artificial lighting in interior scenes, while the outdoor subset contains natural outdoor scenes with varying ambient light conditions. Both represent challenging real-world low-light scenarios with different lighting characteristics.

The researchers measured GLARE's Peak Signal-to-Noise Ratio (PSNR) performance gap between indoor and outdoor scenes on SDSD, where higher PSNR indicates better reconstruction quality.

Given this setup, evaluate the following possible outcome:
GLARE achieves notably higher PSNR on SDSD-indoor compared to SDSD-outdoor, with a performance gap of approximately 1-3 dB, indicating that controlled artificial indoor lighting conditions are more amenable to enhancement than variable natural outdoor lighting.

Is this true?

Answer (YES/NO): NO